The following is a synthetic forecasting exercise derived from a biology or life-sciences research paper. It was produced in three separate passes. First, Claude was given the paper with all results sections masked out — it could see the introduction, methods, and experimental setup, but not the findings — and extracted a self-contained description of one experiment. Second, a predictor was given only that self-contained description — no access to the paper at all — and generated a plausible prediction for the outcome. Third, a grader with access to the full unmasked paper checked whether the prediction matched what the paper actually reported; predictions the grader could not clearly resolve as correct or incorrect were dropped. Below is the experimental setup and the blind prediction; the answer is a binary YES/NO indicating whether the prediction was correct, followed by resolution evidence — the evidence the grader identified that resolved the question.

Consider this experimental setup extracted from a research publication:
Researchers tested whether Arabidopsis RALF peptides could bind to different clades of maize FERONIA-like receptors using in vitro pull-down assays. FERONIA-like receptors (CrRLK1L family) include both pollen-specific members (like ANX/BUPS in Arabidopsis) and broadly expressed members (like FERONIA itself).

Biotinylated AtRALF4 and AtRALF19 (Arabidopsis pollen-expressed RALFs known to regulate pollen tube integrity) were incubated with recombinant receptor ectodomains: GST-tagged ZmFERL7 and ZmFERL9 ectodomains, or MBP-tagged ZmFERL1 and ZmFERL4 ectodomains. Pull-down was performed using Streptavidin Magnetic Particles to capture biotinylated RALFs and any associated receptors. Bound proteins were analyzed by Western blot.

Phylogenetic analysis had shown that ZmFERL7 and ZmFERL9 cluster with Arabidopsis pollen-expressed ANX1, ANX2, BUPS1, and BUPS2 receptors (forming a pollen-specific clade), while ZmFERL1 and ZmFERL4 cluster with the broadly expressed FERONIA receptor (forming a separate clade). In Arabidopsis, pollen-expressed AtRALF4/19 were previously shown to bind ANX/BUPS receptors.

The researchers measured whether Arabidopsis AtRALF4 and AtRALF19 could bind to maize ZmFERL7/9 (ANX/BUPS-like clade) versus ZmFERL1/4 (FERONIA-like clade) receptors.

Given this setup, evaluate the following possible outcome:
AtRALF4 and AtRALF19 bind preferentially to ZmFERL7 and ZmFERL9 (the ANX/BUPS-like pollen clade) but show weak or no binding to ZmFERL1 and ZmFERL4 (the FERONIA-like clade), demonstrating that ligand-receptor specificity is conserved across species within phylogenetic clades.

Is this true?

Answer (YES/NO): NO